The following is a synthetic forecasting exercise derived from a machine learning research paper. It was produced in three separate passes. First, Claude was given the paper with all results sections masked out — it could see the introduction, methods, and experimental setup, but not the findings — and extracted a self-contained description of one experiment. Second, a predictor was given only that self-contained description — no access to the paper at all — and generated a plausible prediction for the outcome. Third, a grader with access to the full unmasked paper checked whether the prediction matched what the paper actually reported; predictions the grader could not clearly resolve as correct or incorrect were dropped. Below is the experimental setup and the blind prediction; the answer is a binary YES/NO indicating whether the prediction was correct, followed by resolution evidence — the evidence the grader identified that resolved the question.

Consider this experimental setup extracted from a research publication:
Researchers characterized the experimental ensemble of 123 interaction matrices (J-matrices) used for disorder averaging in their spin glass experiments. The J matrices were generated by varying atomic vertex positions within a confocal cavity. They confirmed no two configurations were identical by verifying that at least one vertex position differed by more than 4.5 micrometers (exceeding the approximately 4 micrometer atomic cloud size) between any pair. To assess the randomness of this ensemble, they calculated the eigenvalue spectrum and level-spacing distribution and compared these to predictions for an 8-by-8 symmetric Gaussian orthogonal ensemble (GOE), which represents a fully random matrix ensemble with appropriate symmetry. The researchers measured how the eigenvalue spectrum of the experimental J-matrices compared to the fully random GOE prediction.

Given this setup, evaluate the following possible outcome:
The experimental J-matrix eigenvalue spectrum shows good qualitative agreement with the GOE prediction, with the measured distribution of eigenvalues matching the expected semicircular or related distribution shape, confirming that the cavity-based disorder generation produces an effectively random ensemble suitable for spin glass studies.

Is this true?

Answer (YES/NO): NO